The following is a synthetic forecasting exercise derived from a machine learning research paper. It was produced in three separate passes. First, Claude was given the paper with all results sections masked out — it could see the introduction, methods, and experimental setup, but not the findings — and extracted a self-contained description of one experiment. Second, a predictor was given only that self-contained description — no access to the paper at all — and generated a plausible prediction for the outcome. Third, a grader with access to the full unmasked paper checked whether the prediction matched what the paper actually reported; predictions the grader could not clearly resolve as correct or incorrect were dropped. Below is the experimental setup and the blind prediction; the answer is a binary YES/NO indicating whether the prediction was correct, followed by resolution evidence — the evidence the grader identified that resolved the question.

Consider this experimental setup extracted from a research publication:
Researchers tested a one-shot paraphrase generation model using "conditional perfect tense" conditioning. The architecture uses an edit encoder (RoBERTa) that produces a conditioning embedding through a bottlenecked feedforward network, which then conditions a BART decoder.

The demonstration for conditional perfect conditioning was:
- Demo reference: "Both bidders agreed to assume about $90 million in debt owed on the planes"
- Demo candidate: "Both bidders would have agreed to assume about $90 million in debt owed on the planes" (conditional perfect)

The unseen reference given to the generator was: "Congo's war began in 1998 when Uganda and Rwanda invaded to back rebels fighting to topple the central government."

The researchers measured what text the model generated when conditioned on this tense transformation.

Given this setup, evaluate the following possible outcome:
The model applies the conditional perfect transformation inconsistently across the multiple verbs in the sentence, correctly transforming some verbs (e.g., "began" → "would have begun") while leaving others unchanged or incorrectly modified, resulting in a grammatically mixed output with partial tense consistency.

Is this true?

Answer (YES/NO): NO